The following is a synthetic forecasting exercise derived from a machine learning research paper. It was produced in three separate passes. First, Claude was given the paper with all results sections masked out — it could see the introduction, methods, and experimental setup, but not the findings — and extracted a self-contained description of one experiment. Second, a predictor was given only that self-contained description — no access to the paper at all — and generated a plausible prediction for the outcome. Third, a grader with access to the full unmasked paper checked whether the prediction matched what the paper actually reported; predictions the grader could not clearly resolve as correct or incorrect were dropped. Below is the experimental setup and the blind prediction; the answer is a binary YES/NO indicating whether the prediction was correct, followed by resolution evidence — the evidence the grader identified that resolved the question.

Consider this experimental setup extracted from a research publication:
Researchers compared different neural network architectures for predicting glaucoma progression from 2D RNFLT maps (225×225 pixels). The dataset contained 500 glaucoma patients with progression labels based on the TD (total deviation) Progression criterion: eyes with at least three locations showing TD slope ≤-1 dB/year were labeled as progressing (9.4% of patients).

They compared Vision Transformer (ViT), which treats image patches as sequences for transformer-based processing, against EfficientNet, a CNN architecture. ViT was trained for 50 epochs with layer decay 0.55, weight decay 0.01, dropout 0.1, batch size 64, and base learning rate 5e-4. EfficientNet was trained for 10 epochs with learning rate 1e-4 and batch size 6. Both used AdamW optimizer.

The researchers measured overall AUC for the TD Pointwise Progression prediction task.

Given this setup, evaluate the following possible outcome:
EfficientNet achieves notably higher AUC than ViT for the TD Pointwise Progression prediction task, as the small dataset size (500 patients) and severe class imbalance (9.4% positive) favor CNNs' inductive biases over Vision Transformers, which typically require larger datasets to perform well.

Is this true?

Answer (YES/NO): YES